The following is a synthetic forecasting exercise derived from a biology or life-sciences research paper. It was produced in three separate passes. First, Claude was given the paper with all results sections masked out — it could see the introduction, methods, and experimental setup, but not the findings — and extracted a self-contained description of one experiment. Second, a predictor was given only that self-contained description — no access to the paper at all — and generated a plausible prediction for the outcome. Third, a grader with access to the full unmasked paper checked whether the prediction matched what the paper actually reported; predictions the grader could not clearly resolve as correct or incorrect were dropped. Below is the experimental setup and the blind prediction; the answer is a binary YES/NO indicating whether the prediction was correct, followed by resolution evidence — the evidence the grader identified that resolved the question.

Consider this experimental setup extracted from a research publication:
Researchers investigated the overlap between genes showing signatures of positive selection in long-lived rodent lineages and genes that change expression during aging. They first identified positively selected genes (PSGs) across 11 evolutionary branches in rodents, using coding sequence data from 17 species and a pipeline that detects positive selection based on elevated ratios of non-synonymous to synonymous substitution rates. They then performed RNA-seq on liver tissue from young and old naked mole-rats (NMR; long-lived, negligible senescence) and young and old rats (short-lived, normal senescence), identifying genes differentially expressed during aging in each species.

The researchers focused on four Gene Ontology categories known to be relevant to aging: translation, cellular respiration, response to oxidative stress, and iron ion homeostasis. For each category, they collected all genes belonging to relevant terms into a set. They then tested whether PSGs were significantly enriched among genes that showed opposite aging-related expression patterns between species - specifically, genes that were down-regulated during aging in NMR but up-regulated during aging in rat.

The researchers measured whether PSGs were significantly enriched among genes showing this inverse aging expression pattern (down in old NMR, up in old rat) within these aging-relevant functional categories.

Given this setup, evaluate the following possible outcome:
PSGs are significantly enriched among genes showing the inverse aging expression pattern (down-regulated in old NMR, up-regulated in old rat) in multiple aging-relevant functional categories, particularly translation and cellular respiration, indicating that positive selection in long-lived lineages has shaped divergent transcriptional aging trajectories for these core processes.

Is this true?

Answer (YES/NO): YES